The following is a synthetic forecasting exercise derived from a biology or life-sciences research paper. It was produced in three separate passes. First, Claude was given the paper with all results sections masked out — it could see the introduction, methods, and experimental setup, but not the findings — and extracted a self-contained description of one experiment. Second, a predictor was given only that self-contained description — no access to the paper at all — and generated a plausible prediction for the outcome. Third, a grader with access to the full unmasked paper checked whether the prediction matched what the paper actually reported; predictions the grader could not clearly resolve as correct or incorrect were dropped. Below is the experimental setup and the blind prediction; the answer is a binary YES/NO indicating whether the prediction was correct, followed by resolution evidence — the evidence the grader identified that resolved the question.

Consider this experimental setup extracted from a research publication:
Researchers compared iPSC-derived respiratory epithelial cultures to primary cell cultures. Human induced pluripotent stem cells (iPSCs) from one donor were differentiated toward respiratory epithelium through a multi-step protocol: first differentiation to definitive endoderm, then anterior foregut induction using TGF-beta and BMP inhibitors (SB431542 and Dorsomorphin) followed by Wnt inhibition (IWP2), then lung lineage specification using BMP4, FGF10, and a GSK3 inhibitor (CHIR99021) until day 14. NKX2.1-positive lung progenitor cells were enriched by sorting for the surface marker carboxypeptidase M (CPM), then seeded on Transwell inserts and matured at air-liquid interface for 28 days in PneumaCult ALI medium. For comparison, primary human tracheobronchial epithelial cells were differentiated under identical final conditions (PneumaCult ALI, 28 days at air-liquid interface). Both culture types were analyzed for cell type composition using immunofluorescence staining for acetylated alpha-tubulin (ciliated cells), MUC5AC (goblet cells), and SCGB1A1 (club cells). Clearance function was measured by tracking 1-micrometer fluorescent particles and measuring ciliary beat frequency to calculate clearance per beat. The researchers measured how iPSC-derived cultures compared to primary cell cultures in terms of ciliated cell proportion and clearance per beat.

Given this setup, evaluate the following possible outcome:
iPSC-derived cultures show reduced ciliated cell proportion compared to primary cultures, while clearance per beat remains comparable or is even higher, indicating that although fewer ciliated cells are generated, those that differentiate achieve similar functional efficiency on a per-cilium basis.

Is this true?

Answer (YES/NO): NO